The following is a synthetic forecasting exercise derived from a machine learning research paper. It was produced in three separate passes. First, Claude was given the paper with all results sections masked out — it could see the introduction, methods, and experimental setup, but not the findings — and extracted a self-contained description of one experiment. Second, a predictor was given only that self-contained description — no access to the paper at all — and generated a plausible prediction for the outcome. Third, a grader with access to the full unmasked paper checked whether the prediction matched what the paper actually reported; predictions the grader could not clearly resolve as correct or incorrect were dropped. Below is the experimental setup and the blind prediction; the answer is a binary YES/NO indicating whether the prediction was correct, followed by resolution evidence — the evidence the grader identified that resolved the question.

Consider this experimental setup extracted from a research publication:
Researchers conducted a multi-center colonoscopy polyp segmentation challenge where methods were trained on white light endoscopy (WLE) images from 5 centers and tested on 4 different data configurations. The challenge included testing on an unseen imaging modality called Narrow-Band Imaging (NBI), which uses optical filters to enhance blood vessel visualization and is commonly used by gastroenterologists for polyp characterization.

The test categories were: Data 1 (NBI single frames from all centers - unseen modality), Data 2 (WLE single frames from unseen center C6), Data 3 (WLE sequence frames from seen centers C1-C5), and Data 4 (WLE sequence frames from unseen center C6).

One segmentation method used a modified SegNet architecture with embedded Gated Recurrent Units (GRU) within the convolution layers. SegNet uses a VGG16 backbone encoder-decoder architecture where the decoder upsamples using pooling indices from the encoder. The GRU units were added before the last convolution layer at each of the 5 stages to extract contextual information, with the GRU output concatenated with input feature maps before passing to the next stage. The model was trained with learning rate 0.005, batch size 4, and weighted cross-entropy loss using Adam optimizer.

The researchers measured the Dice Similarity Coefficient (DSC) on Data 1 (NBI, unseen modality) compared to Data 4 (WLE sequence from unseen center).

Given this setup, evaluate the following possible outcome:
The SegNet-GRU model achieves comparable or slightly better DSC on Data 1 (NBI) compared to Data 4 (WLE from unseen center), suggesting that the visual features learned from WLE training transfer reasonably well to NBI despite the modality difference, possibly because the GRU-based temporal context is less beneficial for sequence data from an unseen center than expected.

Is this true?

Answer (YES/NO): YES